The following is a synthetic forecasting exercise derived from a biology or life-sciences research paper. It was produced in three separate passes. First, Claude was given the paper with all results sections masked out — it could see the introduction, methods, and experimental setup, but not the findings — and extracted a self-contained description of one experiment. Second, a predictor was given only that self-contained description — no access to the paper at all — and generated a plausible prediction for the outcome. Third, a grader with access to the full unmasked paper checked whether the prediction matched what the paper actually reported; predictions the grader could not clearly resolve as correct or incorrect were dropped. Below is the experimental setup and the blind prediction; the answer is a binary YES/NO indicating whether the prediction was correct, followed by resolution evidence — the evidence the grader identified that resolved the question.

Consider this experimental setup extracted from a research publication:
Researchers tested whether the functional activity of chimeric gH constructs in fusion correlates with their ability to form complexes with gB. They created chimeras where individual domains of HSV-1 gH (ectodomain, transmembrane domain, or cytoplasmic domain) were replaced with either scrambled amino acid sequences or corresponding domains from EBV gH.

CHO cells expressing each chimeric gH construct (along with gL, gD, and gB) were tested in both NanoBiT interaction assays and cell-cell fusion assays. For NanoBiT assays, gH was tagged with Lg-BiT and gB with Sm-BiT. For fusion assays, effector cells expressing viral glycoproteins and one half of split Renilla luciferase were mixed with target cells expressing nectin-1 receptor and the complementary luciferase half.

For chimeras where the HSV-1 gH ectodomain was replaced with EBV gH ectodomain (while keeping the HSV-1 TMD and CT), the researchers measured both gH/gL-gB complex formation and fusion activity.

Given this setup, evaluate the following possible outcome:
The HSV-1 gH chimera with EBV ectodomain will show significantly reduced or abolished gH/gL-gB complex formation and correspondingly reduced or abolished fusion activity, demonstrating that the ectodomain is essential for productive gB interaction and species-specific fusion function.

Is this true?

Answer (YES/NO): NO